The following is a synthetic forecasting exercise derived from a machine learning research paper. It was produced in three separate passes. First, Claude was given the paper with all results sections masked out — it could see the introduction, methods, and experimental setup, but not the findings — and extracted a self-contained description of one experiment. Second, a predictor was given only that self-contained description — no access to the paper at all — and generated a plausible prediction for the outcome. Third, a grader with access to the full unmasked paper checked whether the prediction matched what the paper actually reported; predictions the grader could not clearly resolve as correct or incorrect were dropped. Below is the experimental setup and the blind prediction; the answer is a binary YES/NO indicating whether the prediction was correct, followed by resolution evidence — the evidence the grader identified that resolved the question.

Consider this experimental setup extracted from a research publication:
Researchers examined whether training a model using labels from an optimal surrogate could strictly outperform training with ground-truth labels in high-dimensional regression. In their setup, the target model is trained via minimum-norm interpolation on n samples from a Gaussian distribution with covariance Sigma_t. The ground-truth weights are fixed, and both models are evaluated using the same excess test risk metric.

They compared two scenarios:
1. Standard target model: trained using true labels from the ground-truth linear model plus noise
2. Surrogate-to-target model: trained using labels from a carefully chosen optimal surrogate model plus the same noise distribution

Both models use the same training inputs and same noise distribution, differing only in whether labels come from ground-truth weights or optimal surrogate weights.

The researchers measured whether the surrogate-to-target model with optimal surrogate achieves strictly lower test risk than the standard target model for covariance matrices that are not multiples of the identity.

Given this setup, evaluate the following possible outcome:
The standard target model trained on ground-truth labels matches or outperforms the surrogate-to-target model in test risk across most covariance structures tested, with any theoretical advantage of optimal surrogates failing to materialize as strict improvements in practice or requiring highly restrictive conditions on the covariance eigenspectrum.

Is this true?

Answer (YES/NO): NO